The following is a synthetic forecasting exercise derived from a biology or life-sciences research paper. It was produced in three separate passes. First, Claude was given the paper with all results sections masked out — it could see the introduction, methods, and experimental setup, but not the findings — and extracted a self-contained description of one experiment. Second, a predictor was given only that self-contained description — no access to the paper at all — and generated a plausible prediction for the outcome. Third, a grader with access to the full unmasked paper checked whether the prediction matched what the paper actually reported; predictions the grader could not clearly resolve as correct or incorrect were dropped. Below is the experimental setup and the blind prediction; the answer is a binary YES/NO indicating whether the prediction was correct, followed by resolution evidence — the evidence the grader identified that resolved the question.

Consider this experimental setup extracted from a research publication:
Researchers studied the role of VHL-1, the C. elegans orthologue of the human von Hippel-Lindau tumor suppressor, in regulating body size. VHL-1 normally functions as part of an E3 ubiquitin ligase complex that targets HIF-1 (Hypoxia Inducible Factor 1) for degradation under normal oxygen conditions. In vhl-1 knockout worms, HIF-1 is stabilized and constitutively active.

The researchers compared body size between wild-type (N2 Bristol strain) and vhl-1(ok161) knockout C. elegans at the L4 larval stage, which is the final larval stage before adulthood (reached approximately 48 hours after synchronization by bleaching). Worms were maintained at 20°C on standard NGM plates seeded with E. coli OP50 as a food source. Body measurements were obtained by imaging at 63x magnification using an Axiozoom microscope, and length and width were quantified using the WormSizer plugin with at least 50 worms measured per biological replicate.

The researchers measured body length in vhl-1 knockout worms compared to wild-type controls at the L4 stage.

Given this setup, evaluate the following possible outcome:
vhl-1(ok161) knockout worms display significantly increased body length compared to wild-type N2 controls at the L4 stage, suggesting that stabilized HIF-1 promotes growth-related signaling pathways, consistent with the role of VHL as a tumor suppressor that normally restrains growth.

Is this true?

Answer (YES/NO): NO